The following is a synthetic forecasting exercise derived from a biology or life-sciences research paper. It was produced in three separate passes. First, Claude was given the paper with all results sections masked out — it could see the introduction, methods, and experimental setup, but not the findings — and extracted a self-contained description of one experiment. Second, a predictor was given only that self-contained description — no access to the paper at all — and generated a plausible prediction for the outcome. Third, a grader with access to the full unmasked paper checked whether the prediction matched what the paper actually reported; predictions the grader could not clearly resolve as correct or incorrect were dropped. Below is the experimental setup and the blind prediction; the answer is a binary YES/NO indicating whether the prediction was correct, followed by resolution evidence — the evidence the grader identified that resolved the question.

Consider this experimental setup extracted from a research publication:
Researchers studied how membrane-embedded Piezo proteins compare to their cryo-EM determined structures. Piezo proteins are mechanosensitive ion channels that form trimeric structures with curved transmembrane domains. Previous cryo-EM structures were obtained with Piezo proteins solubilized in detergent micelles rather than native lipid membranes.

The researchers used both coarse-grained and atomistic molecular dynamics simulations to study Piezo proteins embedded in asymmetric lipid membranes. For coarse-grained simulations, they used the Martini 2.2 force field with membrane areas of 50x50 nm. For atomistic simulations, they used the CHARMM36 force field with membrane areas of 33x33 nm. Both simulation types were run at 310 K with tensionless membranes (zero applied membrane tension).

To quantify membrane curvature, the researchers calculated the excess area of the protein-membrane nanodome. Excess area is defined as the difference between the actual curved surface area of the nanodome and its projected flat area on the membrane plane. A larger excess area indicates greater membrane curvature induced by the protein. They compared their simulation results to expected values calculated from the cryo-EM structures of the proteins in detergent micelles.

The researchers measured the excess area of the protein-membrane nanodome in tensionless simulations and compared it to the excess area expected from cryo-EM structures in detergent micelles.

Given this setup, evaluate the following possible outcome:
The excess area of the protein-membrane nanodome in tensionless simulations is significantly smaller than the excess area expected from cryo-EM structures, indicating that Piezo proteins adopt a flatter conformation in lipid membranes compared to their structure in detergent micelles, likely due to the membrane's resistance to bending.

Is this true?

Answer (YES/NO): YES